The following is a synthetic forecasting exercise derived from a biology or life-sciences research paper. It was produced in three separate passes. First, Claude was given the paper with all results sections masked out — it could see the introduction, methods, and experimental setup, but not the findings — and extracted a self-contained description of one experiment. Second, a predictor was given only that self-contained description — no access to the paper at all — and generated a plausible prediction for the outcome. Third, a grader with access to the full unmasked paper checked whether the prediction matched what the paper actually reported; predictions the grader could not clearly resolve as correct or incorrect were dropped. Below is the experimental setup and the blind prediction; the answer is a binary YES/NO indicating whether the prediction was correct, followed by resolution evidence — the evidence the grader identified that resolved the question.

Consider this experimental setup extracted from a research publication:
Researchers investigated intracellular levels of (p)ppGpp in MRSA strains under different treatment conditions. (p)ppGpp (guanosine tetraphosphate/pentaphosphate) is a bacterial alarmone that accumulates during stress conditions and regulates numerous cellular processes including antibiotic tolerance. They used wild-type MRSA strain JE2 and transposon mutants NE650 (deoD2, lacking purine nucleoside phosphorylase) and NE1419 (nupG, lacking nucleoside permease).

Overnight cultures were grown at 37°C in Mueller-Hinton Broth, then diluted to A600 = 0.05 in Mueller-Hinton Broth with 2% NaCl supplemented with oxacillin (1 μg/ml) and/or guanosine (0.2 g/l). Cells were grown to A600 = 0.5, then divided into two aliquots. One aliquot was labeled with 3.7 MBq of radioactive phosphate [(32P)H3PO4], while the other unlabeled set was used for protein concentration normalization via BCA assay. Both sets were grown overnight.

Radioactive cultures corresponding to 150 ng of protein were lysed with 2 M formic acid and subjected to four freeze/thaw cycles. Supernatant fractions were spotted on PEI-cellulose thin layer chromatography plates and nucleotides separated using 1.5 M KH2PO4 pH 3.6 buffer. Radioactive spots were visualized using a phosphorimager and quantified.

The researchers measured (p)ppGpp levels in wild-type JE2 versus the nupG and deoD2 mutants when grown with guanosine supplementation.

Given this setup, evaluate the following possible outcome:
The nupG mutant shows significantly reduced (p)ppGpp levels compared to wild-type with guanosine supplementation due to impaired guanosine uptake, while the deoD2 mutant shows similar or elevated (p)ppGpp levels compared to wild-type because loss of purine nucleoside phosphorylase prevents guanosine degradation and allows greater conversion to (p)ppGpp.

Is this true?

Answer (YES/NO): NO